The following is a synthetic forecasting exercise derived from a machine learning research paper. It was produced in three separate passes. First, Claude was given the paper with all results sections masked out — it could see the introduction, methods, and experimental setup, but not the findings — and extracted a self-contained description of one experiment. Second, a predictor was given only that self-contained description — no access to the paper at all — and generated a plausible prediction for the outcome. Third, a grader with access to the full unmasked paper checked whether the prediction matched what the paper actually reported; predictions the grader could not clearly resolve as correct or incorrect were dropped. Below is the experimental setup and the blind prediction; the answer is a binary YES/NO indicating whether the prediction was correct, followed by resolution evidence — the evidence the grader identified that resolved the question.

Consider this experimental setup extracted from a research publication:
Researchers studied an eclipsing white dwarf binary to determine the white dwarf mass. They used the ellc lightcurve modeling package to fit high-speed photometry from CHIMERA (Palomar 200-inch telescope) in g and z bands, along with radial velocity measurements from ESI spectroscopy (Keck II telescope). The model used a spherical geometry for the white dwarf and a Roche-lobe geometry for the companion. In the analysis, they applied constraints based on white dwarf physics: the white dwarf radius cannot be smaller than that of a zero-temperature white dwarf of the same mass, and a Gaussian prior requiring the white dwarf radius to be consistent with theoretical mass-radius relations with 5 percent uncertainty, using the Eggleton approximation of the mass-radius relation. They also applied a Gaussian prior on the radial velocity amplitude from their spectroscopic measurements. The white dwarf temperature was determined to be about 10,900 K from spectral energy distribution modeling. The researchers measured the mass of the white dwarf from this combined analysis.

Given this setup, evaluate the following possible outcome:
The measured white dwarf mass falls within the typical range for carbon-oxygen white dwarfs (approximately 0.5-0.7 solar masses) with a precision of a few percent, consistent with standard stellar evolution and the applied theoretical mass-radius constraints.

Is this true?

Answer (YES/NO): YES